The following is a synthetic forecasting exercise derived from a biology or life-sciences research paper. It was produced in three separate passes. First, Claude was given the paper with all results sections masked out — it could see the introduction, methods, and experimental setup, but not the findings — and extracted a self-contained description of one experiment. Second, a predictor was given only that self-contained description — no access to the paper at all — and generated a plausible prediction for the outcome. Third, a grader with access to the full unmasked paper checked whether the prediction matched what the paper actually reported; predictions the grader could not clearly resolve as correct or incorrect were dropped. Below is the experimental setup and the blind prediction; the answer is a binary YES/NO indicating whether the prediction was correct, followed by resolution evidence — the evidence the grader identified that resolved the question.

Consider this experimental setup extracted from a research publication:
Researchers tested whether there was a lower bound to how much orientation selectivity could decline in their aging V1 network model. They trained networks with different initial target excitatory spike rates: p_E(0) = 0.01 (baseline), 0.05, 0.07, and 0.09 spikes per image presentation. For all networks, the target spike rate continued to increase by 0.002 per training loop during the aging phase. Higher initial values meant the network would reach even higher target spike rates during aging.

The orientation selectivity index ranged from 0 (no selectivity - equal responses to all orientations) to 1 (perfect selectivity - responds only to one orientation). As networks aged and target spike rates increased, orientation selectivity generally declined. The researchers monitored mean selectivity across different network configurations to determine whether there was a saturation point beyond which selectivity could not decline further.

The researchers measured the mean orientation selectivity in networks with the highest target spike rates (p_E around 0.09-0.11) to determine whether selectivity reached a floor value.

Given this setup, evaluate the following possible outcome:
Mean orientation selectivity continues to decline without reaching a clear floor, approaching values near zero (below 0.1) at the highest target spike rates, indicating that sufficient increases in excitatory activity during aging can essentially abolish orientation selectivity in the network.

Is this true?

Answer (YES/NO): NO